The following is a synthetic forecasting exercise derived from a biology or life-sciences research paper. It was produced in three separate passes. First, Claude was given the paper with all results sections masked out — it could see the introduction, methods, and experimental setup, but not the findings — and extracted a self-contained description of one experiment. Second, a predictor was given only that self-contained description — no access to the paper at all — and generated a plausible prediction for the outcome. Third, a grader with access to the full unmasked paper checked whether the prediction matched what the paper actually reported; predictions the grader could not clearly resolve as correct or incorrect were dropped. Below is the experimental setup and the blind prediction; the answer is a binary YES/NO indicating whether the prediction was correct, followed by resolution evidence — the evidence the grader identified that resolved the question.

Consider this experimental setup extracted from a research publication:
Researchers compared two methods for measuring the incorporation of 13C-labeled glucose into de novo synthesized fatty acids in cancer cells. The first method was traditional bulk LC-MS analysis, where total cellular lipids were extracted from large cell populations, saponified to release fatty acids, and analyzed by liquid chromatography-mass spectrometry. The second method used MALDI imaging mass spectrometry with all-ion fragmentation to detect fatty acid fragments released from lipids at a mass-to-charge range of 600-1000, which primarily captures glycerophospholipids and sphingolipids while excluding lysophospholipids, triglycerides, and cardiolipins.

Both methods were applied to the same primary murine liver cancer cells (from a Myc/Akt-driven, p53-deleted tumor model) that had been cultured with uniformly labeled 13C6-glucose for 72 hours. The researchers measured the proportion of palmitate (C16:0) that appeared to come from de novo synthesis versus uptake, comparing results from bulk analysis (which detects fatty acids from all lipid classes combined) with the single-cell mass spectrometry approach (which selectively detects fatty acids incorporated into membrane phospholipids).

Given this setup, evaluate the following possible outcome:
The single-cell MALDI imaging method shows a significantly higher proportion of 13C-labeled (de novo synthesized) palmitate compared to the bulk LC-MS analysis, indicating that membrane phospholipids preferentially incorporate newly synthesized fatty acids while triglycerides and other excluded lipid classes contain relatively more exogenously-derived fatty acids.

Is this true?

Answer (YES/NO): NO